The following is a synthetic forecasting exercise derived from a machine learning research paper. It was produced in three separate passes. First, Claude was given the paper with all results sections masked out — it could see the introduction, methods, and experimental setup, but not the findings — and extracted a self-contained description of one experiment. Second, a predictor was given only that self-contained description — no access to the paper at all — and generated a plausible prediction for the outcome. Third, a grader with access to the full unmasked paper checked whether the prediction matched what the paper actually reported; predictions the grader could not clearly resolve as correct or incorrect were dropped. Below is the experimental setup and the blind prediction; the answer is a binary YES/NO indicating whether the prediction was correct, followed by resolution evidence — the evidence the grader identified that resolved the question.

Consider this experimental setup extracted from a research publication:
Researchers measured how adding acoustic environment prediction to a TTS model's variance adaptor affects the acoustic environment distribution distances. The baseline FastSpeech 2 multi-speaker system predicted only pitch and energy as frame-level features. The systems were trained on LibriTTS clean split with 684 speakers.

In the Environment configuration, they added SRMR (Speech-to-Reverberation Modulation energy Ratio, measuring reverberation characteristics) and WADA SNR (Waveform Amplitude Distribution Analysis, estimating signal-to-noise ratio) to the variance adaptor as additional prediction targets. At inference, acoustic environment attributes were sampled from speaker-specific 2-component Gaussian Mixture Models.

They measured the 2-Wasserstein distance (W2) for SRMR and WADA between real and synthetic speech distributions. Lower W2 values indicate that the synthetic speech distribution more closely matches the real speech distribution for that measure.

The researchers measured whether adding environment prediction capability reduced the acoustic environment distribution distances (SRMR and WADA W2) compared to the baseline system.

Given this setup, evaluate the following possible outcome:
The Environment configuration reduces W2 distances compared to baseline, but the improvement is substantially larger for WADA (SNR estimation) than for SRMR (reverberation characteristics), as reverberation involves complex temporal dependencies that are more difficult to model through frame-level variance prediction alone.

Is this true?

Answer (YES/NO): NO